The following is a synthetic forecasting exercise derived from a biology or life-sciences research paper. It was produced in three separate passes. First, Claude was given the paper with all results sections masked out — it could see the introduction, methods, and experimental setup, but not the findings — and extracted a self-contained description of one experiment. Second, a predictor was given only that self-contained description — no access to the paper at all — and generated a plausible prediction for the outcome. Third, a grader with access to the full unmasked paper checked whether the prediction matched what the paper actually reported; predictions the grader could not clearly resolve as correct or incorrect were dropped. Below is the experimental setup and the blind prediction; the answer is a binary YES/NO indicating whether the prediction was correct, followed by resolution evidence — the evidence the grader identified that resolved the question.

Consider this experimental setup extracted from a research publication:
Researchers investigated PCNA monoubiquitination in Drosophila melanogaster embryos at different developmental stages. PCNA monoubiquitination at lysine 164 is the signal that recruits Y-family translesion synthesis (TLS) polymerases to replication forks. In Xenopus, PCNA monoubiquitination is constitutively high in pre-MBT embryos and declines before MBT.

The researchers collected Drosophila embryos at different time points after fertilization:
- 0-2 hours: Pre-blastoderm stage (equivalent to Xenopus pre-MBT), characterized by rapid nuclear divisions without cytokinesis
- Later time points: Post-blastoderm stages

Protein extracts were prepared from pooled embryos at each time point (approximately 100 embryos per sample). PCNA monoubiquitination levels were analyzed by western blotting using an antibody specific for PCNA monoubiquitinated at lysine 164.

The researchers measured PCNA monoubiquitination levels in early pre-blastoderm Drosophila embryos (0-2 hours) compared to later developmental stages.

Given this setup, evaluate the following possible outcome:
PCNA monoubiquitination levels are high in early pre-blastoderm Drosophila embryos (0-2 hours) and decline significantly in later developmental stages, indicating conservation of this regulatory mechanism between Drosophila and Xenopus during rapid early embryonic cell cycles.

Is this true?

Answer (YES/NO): YES